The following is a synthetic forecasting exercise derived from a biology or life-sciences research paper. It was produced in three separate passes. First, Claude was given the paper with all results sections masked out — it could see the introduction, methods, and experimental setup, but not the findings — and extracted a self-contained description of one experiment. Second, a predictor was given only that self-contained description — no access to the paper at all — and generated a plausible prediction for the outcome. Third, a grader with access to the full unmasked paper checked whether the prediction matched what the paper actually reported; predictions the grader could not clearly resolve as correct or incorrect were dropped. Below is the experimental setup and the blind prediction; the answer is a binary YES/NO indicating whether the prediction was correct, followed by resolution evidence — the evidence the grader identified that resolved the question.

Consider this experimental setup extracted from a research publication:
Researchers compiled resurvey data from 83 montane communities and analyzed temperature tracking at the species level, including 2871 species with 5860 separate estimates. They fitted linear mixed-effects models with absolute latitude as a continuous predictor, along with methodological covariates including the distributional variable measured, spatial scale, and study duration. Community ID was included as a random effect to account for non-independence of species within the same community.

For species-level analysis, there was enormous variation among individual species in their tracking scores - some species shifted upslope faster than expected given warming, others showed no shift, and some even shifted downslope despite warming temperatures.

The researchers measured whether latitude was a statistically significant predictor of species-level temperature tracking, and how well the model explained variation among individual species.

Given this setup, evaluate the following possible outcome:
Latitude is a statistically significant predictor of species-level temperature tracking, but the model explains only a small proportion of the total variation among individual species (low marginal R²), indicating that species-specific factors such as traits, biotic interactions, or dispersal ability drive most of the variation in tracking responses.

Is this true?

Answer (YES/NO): YES